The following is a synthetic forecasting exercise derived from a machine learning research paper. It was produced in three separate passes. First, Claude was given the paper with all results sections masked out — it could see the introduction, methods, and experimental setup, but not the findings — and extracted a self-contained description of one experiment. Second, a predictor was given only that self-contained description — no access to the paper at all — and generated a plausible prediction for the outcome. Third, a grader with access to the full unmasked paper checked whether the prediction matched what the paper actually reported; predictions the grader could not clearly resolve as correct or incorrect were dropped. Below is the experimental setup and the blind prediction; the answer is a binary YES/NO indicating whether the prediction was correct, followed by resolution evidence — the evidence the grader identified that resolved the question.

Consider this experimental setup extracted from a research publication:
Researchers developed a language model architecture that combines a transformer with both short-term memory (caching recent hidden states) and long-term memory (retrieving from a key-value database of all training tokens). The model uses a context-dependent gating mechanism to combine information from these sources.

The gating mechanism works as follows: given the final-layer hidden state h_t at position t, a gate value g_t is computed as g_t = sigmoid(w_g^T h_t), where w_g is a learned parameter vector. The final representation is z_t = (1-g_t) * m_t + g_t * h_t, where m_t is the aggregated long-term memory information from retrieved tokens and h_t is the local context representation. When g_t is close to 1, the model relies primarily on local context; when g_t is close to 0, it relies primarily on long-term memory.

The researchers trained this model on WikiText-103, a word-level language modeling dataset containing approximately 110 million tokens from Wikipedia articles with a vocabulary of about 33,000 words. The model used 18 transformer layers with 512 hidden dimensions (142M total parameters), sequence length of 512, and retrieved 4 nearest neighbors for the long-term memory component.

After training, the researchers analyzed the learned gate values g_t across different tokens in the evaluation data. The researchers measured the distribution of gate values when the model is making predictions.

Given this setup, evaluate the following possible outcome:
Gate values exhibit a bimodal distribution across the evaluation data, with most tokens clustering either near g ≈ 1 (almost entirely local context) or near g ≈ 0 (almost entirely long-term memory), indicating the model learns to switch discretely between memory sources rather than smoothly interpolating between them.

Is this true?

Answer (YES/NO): NO